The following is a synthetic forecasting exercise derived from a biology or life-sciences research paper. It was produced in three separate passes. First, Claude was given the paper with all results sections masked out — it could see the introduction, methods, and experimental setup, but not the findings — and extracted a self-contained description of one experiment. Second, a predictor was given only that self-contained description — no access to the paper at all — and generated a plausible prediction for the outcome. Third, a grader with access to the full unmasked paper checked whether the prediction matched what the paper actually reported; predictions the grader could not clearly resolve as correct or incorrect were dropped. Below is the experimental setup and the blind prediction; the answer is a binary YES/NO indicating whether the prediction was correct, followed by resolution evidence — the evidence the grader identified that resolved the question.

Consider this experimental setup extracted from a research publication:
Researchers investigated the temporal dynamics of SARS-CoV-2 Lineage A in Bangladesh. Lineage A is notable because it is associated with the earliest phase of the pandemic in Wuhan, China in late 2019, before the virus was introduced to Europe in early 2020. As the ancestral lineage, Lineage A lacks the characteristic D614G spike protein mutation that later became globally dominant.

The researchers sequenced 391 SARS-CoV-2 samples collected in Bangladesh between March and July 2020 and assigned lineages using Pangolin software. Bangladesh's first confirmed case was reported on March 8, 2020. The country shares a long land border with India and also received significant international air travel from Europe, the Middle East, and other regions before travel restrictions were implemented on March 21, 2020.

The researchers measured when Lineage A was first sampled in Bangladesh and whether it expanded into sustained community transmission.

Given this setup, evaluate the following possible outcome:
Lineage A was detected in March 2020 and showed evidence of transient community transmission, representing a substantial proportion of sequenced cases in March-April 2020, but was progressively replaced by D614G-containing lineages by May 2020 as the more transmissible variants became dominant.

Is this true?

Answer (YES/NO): NO